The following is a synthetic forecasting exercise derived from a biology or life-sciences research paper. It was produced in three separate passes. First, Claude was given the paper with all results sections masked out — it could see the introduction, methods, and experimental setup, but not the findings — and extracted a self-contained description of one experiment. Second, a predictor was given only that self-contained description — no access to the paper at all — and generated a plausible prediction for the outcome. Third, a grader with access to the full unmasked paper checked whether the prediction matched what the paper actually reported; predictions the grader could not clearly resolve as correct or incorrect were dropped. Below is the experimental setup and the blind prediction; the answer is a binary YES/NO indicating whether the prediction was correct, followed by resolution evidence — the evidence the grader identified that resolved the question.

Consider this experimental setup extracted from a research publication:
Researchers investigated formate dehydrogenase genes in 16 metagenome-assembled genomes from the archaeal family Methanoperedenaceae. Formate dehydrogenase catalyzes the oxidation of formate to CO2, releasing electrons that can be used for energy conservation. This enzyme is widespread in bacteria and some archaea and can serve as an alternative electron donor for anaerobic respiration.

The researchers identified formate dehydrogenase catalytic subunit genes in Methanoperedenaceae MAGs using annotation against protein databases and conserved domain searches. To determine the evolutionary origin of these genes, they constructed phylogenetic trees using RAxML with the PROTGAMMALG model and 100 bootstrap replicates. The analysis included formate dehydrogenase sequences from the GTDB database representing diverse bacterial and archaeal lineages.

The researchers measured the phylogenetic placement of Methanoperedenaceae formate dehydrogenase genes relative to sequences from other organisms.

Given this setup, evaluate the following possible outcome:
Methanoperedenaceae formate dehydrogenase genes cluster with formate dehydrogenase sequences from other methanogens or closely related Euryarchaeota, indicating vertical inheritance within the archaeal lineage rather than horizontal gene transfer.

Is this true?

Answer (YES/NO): NO